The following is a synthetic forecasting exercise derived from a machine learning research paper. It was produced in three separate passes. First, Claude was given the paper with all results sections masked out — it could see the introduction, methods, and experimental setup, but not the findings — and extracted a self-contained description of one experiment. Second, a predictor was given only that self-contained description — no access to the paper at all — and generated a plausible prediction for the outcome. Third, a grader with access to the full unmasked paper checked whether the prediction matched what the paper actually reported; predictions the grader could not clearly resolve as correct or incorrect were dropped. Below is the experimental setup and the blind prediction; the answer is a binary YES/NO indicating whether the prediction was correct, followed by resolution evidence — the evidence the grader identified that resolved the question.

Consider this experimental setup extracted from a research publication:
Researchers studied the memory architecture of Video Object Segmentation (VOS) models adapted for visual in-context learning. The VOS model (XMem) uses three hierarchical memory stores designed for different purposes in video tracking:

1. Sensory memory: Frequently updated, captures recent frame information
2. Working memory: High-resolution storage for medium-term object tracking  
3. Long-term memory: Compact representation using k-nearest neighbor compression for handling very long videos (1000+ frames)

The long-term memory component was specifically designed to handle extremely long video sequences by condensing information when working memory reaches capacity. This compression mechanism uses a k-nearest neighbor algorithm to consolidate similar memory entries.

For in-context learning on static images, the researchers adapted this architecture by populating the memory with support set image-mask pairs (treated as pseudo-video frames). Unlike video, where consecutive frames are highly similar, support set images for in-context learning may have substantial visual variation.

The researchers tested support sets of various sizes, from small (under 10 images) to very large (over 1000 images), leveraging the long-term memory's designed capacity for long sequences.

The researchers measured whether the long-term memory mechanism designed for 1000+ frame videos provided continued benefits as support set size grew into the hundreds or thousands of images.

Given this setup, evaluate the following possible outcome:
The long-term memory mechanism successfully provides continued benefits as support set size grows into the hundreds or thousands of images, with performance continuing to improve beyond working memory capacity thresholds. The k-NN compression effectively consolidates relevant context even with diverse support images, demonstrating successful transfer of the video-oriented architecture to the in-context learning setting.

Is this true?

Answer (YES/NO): NO